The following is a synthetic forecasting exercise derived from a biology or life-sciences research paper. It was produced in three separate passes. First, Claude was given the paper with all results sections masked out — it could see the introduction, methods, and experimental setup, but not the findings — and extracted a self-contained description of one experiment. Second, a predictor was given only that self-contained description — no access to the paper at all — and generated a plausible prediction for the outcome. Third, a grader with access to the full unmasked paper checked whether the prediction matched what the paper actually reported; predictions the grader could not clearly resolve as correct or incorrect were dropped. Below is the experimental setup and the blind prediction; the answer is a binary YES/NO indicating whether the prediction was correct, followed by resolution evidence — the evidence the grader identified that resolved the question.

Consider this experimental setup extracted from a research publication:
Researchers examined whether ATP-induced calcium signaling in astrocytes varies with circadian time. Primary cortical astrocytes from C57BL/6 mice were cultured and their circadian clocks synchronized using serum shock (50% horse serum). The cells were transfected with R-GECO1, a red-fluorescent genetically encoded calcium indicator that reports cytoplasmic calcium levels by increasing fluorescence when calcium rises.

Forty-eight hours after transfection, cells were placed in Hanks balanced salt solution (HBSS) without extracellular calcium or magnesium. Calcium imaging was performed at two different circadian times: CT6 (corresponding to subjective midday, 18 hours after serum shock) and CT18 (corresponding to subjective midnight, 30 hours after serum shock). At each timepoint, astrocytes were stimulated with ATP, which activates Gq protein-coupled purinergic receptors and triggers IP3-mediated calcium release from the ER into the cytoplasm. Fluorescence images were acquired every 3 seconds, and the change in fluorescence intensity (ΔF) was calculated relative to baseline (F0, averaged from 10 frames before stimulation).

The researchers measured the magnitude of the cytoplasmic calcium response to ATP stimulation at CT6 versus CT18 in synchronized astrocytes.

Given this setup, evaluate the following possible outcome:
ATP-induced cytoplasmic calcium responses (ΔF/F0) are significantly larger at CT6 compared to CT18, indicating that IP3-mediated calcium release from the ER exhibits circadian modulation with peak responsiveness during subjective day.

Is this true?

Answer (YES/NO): NO